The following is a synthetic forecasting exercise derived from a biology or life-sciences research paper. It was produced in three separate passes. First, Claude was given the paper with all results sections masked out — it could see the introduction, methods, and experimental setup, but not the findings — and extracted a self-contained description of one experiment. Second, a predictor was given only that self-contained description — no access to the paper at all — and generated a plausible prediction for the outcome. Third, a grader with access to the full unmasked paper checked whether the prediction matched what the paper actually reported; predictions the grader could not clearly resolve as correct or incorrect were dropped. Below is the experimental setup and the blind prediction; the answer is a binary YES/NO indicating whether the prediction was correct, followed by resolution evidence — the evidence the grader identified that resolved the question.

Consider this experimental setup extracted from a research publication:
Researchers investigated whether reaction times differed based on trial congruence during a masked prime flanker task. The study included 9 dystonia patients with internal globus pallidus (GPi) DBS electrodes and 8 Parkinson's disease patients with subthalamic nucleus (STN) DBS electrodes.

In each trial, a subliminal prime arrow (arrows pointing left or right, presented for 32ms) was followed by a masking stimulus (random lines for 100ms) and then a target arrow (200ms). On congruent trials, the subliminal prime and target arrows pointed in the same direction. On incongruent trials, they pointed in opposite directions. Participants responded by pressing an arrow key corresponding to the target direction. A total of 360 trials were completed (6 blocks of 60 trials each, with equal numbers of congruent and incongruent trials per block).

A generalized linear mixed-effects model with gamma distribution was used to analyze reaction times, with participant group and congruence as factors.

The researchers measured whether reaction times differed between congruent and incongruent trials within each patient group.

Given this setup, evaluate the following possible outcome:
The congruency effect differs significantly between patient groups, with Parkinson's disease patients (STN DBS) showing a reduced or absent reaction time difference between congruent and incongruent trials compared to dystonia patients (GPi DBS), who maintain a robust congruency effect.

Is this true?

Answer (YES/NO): NO